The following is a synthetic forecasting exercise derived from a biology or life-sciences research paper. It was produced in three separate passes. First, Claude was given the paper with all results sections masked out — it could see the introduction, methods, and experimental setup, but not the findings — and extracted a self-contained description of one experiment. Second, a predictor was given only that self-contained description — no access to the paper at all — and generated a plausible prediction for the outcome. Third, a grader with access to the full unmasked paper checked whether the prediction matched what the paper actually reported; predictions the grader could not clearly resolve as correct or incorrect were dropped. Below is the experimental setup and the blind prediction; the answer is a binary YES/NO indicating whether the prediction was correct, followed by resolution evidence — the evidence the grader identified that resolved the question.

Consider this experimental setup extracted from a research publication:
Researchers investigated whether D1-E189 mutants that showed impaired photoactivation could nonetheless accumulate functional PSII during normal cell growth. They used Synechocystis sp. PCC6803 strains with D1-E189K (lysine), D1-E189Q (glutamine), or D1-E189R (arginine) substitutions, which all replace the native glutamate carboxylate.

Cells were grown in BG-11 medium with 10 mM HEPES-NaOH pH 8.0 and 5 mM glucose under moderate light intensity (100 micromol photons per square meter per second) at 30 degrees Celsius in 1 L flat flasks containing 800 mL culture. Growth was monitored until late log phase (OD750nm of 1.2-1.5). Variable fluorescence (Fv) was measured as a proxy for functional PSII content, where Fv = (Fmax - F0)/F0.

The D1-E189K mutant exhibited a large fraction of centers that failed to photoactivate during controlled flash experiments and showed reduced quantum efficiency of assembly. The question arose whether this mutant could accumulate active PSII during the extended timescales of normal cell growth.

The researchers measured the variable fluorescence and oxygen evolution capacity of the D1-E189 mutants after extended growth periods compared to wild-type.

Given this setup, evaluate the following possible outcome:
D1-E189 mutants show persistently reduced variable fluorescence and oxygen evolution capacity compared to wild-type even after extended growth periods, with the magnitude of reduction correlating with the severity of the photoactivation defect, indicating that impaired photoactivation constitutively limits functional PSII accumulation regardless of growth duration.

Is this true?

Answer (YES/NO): NO